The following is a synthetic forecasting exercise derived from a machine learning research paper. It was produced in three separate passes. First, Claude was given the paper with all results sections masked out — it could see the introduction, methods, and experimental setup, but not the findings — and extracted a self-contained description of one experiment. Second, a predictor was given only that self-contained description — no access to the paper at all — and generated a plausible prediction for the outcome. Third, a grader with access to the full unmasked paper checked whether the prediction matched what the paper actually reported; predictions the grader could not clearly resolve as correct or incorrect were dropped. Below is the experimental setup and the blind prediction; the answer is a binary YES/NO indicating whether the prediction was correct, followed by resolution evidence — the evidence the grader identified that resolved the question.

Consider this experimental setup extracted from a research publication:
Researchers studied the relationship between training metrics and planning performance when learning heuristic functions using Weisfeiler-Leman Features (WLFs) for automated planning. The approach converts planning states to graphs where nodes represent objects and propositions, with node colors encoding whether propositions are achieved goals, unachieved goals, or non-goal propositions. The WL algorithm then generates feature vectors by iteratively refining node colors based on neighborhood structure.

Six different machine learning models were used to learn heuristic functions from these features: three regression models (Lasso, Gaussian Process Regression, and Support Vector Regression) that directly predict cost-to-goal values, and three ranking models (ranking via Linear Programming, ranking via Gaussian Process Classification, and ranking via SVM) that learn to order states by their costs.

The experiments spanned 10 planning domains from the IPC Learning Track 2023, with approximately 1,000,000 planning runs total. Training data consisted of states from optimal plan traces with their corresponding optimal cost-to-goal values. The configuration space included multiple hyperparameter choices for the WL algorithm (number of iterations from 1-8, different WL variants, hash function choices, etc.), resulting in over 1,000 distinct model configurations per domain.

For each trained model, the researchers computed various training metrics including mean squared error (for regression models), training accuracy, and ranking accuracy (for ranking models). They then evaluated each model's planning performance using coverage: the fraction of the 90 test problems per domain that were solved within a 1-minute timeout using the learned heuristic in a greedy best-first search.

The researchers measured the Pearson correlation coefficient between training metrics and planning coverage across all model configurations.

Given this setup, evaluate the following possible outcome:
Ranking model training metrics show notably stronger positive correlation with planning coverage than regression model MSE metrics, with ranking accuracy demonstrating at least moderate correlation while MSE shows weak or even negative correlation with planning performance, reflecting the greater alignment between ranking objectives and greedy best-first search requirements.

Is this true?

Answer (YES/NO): NO